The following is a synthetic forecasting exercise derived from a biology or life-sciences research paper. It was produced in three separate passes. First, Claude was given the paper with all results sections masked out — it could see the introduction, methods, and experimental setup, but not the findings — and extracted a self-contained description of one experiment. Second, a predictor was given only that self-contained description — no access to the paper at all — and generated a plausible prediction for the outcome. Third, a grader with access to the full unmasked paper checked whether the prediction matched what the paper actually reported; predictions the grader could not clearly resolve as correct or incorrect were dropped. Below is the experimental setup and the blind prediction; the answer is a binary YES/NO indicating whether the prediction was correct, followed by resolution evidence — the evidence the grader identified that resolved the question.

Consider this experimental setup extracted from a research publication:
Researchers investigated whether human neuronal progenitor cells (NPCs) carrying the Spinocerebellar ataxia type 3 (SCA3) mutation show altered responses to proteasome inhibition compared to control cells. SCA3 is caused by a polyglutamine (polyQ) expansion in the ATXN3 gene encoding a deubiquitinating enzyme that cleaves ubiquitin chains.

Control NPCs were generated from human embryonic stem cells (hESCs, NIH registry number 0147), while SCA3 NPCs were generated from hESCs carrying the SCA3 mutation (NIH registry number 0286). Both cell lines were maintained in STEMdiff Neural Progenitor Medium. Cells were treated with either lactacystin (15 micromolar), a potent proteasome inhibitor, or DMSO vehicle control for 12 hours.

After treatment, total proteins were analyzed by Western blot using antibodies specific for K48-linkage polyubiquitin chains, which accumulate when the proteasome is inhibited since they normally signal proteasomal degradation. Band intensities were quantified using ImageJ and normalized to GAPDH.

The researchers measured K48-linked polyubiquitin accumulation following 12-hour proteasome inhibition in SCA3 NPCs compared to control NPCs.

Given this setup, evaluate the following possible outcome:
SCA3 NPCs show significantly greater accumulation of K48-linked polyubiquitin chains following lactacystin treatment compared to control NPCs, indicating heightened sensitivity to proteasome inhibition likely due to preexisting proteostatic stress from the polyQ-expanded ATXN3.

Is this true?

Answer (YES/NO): NO